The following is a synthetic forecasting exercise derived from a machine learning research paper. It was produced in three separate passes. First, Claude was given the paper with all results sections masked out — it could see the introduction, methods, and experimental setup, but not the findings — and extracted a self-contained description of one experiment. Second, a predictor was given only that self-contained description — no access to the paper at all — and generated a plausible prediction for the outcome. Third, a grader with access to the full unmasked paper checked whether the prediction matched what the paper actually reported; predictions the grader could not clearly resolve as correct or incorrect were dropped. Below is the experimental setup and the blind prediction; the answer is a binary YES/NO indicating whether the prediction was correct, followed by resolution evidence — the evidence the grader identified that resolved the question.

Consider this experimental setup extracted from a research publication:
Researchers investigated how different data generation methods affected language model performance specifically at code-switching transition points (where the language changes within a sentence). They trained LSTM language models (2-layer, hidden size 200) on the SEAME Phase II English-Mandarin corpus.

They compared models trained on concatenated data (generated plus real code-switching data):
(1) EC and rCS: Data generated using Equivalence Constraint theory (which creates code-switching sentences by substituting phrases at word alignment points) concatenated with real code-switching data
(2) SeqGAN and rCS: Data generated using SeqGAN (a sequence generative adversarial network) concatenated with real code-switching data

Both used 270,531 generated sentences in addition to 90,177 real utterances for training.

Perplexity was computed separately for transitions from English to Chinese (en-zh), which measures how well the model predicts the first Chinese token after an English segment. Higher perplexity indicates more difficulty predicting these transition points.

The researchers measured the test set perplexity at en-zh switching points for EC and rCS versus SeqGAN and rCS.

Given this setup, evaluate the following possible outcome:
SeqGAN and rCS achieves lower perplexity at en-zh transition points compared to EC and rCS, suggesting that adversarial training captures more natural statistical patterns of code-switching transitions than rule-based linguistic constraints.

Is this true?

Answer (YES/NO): NO